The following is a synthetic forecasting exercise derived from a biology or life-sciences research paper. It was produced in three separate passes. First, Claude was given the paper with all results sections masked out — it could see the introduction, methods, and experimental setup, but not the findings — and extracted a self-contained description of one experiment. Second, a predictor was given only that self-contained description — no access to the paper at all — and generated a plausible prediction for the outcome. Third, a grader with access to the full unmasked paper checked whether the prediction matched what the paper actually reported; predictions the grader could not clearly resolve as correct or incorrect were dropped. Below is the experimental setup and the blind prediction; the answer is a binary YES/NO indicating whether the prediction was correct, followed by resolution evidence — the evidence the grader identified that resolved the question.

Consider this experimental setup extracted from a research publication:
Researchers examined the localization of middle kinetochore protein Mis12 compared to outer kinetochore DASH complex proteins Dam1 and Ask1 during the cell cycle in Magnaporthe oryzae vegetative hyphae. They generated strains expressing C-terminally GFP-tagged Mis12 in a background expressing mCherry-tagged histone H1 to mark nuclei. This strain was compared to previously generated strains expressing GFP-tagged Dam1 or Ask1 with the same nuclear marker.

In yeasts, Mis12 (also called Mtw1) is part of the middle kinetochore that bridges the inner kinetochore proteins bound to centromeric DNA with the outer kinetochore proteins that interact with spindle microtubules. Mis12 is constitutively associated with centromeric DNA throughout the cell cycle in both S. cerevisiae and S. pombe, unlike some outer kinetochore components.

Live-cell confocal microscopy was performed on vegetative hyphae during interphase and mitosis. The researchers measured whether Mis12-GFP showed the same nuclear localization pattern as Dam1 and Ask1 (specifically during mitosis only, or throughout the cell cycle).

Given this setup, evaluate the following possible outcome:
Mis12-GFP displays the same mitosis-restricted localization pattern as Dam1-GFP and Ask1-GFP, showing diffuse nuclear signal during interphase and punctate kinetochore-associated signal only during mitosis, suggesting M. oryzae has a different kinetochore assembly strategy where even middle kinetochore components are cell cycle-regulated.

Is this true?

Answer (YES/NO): NO